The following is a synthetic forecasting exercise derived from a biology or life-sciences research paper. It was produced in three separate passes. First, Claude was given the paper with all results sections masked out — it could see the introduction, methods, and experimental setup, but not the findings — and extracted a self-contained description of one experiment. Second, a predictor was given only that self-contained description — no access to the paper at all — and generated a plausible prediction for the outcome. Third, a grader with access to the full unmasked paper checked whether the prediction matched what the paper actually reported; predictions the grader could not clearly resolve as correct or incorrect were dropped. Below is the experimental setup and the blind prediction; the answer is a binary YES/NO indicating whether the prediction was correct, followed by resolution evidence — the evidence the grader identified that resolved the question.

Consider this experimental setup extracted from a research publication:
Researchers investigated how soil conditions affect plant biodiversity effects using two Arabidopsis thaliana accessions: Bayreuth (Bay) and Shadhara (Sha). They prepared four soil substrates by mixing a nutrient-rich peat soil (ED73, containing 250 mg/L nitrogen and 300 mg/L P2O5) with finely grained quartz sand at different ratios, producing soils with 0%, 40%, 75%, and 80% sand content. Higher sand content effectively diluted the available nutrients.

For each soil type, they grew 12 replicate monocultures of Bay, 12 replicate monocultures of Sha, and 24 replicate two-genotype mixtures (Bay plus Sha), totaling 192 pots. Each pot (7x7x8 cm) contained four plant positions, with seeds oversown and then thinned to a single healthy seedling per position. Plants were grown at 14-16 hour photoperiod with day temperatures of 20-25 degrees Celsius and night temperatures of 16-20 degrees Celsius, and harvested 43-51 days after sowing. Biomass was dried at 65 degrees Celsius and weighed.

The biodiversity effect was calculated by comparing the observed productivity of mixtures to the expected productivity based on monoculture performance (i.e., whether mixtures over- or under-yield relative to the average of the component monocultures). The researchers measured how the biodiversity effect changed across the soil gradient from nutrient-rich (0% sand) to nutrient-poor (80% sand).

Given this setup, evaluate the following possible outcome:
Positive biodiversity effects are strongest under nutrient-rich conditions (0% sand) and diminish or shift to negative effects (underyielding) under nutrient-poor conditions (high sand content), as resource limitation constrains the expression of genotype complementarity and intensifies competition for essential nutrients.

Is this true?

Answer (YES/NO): NO